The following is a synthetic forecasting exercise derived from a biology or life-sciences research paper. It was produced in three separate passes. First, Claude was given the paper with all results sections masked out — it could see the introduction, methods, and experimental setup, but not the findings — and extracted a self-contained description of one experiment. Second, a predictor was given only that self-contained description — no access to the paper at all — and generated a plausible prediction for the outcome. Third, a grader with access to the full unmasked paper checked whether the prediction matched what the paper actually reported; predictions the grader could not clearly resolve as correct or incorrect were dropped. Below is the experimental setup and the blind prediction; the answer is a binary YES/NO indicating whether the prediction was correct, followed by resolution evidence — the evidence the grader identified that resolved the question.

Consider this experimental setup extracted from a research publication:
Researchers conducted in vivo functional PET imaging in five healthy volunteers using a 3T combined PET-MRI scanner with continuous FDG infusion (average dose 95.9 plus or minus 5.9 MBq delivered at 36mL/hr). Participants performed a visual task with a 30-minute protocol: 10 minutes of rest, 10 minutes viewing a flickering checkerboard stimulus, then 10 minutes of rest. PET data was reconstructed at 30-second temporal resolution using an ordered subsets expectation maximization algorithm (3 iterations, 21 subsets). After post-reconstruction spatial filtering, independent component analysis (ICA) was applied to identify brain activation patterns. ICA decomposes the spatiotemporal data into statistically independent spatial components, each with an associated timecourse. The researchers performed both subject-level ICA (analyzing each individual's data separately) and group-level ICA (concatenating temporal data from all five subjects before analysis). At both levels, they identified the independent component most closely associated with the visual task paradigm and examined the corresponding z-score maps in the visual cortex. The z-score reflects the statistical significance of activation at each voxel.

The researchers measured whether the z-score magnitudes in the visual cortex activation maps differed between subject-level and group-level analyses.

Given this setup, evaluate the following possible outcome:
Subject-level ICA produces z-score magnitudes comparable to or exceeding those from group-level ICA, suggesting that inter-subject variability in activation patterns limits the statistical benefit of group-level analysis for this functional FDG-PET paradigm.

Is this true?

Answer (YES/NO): NO